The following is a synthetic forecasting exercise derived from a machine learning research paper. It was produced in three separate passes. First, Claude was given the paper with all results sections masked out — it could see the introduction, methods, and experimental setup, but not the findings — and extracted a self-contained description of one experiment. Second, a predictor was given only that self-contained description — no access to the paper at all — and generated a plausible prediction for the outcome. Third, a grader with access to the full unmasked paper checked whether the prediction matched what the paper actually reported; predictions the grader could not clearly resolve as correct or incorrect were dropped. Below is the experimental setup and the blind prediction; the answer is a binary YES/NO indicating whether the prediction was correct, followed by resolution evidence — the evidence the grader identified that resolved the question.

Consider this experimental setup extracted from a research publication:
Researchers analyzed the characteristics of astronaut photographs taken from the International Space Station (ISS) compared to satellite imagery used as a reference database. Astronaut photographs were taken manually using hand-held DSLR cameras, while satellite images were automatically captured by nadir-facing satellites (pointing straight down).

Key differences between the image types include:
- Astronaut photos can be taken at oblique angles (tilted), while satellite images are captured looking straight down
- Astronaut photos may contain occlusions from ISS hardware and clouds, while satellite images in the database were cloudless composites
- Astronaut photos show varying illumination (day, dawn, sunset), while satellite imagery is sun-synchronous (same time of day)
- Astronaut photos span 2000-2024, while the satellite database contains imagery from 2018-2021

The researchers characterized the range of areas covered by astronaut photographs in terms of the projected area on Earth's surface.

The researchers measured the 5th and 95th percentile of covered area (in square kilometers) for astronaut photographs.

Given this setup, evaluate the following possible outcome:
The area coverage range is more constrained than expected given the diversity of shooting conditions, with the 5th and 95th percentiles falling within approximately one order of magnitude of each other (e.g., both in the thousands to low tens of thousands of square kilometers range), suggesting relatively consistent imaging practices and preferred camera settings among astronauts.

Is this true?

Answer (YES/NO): NO